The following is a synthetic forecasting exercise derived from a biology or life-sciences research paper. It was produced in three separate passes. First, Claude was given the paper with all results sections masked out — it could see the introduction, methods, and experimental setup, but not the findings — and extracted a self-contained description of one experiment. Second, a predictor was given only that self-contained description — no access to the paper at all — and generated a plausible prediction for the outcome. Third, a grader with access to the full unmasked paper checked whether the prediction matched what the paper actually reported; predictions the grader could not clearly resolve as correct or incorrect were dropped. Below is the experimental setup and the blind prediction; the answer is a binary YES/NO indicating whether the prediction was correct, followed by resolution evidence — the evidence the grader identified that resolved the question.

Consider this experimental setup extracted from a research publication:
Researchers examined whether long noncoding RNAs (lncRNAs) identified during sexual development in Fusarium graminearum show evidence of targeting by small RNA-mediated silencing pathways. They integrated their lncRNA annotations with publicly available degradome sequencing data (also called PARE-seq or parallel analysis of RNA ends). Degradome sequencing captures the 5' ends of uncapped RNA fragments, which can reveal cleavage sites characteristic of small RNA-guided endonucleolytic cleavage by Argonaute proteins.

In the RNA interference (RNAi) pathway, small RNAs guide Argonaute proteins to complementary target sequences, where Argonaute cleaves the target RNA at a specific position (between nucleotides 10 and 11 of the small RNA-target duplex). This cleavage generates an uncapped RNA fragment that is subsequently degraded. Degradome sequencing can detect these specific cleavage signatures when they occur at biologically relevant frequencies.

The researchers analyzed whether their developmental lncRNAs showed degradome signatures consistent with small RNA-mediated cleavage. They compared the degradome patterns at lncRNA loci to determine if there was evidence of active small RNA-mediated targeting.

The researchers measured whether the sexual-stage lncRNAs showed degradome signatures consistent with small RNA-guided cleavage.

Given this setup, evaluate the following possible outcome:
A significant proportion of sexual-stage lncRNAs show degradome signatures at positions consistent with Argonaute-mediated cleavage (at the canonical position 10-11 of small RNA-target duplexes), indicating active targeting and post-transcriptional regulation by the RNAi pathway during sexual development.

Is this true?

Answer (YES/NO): NO